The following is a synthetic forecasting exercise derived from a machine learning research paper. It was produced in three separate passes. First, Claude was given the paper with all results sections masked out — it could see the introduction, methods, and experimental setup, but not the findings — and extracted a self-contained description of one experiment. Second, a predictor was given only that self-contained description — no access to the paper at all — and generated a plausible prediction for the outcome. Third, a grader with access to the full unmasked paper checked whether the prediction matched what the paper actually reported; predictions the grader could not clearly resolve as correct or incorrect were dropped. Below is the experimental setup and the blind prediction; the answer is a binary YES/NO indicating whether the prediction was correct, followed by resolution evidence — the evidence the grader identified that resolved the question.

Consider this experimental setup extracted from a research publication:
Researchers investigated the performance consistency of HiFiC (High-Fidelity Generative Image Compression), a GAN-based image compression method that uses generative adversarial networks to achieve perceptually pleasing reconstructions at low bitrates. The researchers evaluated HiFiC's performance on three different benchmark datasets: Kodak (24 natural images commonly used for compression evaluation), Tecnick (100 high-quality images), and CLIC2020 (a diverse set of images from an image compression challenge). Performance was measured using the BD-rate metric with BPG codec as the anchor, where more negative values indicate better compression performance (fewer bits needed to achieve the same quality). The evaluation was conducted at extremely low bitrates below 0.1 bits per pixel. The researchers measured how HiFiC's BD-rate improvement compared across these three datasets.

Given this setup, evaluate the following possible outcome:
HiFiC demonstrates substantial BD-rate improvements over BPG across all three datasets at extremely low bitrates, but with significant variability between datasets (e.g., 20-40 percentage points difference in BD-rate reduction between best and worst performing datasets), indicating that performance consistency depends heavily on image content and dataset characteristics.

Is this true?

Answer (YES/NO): YES